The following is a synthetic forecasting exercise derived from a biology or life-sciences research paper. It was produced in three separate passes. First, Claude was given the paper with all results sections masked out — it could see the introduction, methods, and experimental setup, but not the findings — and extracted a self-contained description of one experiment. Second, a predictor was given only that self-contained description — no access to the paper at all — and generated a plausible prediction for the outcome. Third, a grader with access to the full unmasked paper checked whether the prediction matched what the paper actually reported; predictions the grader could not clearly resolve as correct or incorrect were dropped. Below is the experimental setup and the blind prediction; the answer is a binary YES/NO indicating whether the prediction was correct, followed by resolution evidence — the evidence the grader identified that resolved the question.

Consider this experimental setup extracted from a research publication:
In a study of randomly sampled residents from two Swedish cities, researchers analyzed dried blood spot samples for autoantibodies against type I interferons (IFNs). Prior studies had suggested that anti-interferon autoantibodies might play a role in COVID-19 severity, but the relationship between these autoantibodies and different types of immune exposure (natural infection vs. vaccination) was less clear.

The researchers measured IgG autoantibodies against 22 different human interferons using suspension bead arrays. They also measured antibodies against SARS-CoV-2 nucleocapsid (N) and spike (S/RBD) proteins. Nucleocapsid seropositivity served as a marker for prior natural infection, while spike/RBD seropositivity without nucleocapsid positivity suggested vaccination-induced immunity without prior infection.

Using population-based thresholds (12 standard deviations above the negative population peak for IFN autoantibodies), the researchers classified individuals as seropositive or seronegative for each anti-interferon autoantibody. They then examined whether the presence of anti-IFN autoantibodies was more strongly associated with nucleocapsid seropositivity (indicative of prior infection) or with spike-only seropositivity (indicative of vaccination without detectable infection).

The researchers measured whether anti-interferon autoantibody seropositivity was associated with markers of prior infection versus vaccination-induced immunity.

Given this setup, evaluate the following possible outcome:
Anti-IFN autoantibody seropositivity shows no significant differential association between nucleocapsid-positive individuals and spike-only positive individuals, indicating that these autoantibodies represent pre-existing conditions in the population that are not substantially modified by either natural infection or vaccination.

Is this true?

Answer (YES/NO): NO